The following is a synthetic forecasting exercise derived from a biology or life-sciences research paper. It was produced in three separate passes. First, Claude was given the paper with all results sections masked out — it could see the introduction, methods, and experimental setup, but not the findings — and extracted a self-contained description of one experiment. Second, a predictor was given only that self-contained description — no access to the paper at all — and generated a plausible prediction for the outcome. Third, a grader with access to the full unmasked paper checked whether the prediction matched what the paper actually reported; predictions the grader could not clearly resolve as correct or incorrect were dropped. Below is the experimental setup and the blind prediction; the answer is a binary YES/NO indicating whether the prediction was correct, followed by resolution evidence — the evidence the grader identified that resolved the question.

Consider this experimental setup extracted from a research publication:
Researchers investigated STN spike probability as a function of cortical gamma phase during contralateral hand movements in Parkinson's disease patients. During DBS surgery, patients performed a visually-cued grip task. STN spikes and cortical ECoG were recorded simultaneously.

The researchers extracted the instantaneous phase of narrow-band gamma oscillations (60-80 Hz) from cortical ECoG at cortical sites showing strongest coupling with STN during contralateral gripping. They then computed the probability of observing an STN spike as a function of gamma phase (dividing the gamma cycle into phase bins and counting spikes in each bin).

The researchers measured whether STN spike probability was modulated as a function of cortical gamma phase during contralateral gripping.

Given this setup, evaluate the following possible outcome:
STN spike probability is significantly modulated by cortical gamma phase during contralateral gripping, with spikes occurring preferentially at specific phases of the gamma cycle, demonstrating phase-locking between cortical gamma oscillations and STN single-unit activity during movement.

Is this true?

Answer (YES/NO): YES